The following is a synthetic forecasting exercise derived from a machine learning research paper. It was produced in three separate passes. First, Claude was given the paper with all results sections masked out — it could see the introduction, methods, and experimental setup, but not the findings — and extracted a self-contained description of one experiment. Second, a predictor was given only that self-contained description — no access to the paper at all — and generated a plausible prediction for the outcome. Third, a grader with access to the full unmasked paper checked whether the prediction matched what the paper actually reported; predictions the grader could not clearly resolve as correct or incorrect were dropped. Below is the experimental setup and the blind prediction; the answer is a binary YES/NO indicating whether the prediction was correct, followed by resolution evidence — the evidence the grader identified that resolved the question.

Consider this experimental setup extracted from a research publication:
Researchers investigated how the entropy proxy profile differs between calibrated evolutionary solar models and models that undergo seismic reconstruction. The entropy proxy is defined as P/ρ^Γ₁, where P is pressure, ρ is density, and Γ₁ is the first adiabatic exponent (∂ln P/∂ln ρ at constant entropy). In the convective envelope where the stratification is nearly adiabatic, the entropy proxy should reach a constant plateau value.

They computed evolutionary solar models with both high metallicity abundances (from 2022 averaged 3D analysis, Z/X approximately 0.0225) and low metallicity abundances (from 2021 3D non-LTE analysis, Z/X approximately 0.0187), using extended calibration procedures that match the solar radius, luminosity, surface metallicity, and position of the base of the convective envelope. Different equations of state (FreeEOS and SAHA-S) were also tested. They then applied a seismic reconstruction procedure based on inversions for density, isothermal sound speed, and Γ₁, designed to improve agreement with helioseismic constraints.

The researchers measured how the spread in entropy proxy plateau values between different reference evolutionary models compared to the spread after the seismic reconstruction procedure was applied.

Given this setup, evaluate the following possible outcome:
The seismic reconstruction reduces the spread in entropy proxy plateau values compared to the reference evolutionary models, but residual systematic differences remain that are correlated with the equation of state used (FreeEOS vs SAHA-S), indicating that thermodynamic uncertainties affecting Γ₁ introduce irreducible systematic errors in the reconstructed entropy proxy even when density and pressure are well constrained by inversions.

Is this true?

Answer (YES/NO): NO